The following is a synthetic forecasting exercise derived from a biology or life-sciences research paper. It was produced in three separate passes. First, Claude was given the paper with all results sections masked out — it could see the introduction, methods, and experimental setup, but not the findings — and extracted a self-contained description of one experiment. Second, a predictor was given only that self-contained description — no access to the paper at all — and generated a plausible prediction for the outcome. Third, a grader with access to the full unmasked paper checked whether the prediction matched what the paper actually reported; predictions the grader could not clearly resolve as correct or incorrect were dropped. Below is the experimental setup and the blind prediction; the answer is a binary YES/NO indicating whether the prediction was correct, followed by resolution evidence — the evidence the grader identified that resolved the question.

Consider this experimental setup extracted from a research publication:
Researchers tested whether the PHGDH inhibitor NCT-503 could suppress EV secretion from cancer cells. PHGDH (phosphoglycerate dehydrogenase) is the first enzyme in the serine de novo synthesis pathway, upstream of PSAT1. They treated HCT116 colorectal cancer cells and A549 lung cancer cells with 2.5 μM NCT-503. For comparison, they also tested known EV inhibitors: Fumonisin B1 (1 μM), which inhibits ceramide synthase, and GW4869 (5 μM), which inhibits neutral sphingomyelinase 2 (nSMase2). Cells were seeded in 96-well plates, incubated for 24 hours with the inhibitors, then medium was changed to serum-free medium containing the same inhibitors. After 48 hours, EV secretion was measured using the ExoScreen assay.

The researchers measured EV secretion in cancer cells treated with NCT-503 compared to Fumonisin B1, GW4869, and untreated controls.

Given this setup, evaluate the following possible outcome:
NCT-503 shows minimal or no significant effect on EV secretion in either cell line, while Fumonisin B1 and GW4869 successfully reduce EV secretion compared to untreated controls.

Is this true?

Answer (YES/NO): NO